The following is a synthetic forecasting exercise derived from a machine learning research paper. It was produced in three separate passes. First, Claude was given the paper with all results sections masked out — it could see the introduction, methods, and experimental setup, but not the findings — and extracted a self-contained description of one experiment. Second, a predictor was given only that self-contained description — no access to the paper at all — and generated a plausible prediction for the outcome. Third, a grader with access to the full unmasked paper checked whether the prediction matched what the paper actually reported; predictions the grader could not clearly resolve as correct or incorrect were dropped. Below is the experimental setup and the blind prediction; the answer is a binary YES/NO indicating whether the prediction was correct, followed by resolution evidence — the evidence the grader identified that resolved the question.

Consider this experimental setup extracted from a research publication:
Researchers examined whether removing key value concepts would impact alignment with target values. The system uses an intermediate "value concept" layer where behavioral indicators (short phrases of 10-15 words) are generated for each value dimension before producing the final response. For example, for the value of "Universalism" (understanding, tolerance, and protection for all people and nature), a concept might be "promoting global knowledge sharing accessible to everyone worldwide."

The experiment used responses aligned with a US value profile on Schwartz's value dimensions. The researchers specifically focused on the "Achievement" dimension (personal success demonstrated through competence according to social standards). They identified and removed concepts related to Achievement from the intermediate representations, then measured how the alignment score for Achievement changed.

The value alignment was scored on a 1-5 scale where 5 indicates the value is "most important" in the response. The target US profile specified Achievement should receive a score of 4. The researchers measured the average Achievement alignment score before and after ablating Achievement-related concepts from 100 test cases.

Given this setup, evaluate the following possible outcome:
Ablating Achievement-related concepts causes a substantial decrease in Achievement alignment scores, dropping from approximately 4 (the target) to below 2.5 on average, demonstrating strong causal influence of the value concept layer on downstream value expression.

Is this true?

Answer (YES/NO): NO